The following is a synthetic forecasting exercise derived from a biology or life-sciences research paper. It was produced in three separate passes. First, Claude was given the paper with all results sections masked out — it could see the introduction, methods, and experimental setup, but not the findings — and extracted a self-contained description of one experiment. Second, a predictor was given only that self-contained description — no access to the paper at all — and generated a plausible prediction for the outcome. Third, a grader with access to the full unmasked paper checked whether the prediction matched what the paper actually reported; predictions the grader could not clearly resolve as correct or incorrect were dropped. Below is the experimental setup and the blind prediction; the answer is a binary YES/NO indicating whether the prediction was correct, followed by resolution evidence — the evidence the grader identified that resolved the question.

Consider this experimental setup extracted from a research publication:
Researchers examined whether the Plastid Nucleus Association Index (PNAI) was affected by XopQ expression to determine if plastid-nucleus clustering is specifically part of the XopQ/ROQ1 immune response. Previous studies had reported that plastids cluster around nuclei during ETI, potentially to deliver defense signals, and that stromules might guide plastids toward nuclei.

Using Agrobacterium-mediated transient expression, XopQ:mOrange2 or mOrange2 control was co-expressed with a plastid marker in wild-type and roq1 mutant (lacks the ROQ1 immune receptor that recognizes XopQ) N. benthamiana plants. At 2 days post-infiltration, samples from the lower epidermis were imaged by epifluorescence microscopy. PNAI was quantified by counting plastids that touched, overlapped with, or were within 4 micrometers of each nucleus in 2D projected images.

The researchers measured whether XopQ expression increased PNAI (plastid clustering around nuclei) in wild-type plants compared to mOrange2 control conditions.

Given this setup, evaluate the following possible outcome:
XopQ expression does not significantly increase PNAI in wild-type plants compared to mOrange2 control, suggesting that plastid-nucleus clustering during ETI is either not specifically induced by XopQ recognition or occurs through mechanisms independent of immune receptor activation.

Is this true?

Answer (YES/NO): NO